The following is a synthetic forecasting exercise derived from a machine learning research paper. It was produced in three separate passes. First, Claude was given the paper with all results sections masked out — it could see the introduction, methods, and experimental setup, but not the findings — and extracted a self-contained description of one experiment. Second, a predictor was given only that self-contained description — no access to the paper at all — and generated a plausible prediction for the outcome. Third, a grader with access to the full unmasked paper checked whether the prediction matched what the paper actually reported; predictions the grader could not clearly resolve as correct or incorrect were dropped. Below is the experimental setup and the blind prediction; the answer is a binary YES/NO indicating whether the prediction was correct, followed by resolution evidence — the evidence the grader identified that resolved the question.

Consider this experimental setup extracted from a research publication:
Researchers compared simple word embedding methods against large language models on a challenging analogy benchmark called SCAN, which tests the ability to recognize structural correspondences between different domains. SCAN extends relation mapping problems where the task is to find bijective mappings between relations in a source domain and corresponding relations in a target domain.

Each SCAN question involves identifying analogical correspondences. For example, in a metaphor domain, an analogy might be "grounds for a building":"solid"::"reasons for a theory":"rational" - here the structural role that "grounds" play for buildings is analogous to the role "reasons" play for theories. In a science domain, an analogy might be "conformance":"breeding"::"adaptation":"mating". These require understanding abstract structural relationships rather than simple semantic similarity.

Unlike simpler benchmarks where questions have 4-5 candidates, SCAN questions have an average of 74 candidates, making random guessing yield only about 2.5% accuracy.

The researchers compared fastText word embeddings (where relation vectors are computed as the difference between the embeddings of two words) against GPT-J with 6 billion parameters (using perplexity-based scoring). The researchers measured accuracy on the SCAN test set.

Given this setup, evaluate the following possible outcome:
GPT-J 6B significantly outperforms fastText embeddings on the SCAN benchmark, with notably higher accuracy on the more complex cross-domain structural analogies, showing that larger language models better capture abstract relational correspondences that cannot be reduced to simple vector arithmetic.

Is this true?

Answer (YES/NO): NO